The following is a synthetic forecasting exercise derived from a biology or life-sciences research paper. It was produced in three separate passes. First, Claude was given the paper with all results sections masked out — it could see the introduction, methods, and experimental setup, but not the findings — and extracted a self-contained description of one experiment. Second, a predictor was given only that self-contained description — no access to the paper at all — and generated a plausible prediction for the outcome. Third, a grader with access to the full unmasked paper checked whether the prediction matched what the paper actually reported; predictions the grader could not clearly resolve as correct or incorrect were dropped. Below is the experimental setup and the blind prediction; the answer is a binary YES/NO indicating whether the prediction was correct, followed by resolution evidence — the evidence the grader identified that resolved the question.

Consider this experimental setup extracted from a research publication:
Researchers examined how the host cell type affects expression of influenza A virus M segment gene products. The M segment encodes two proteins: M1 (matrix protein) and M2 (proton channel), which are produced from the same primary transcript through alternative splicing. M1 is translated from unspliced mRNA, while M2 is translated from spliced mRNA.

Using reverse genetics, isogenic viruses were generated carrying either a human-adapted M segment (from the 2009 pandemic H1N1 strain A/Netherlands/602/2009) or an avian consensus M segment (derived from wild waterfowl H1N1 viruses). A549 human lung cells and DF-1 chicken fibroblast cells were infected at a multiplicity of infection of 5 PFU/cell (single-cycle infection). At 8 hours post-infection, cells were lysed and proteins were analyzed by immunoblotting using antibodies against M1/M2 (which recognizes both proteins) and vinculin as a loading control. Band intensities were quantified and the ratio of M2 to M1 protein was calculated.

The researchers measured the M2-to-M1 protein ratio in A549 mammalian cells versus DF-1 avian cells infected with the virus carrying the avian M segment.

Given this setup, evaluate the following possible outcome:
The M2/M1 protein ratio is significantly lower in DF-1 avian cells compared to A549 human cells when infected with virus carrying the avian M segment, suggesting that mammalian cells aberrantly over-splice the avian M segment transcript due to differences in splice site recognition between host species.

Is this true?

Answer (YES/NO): YES